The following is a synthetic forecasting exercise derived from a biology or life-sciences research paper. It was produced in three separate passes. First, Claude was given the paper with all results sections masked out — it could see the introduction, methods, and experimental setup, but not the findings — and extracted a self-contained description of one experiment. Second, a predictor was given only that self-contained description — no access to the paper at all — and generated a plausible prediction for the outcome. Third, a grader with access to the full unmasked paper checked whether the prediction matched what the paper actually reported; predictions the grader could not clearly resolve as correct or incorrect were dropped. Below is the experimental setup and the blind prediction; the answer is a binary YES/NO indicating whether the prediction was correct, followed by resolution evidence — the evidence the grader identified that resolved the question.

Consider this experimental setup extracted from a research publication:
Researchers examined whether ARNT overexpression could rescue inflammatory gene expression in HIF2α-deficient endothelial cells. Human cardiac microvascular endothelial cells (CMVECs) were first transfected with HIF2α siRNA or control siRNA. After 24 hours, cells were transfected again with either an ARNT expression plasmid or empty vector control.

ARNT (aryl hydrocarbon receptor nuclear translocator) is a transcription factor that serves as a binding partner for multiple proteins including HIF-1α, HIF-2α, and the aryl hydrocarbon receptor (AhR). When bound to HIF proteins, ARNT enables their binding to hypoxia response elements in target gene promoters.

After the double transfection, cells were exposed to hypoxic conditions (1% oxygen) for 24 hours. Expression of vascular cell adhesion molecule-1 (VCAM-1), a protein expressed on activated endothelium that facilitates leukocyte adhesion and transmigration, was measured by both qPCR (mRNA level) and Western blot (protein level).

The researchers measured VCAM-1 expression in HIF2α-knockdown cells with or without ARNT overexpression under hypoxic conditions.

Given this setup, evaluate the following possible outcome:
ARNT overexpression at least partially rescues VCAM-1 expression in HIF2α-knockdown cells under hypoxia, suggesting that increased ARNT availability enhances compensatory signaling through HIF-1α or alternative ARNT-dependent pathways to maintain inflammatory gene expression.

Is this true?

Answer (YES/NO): NO